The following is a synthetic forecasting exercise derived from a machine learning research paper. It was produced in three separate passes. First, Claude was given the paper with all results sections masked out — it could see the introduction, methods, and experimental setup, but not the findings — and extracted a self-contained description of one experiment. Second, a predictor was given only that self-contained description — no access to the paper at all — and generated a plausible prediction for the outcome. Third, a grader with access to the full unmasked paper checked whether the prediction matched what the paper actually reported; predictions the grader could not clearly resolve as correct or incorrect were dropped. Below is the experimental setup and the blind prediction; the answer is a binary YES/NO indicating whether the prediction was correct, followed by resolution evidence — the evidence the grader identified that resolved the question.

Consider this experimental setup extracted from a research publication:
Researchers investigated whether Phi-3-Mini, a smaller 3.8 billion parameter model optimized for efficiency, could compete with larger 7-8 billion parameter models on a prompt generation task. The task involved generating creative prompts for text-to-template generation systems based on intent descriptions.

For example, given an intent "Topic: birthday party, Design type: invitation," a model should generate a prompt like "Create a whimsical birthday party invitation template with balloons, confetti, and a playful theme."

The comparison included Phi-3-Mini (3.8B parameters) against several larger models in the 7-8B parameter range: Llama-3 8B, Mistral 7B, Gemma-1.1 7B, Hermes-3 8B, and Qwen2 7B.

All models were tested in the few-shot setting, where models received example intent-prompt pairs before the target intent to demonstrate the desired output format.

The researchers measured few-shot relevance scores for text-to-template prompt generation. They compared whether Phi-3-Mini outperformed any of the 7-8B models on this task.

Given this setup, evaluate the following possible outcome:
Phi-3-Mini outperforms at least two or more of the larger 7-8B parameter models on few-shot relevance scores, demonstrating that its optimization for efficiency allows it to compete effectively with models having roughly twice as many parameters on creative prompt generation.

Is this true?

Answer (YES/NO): NO